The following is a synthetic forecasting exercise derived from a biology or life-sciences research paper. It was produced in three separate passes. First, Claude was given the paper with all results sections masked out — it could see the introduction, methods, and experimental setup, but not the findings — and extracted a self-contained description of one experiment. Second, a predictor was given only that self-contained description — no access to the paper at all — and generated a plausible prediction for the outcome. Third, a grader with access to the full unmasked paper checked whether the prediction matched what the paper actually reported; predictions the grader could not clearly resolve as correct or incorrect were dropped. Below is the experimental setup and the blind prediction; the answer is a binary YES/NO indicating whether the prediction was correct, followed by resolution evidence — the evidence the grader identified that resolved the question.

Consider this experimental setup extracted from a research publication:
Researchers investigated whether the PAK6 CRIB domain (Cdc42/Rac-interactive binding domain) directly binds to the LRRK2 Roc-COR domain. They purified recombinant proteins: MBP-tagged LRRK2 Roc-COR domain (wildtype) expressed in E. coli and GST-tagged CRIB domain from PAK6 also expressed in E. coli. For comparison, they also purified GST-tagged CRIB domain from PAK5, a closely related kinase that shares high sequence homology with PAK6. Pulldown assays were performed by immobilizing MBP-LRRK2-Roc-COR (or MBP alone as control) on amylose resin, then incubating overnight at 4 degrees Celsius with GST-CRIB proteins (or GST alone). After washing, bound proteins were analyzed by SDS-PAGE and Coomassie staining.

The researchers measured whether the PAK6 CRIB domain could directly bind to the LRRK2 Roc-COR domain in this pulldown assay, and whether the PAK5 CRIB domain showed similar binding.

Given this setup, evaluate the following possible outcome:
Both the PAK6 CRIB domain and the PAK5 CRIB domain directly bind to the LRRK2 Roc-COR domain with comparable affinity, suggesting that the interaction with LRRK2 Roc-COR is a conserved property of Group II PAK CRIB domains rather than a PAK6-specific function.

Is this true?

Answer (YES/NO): NO